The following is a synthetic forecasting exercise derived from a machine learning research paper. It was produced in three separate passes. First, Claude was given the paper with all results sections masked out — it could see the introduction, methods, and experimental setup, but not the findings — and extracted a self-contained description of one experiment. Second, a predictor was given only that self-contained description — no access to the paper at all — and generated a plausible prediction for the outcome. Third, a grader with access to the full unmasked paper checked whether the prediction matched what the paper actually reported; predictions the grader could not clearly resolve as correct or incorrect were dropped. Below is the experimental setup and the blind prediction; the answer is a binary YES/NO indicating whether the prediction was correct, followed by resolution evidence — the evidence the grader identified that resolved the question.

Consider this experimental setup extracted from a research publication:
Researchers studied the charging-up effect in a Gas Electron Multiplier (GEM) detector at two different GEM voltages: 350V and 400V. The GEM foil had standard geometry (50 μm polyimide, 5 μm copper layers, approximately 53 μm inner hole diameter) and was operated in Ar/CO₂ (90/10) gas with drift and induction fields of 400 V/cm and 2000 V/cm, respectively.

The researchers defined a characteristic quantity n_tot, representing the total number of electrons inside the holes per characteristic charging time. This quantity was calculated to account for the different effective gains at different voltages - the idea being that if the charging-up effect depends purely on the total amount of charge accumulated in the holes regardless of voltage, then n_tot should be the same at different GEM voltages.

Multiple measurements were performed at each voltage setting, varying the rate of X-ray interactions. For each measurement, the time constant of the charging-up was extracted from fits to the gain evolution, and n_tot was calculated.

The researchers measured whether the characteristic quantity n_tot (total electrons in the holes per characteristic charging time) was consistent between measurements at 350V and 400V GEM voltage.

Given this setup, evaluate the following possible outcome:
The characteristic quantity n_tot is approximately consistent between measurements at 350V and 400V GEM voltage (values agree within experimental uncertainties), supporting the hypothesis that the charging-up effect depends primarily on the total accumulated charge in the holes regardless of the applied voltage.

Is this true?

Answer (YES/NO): NO